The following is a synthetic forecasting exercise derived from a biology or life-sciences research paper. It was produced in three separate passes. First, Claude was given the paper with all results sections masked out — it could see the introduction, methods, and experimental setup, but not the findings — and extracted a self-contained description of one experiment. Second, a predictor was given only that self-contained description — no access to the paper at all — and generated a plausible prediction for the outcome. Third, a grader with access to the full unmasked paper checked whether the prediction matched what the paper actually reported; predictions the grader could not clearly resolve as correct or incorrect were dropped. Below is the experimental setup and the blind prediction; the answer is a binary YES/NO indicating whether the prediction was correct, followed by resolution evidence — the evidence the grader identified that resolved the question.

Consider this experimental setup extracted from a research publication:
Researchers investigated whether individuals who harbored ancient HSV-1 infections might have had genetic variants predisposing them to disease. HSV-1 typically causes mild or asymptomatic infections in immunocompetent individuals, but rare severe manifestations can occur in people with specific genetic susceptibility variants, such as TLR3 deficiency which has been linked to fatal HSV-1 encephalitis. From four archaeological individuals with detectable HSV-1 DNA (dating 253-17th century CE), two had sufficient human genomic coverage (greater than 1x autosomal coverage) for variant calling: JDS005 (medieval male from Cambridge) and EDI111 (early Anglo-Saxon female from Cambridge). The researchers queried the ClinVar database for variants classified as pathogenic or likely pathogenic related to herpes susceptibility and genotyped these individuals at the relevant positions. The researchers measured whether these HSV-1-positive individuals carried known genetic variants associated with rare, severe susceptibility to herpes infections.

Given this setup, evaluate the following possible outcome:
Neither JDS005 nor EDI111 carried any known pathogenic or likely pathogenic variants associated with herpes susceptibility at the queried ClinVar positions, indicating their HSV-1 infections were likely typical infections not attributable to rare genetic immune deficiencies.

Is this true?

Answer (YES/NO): YES